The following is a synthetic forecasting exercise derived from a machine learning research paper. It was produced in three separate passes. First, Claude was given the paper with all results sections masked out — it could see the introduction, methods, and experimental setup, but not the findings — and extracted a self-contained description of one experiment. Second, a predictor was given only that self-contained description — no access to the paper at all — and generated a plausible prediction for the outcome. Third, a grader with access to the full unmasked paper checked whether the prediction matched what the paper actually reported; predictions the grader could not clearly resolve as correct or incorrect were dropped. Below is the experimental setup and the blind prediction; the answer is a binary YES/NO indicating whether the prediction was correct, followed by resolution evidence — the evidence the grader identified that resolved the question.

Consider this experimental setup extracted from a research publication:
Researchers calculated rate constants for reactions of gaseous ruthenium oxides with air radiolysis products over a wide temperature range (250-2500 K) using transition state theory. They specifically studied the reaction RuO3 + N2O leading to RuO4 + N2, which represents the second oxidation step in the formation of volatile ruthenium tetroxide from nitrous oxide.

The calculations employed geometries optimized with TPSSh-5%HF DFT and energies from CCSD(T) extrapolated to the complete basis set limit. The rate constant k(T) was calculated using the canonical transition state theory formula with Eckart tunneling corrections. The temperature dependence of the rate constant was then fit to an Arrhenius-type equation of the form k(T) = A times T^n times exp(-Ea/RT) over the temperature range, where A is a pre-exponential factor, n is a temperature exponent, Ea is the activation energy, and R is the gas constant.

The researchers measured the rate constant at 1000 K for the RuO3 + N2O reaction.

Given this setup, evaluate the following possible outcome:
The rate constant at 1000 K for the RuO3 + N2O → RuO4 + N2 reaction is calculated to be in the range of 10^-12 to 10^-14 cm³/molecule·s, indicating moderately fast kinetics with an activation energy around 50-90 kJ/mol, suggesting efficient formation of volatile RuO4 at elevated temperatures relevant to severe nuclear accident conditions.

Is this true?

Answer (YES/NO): NO